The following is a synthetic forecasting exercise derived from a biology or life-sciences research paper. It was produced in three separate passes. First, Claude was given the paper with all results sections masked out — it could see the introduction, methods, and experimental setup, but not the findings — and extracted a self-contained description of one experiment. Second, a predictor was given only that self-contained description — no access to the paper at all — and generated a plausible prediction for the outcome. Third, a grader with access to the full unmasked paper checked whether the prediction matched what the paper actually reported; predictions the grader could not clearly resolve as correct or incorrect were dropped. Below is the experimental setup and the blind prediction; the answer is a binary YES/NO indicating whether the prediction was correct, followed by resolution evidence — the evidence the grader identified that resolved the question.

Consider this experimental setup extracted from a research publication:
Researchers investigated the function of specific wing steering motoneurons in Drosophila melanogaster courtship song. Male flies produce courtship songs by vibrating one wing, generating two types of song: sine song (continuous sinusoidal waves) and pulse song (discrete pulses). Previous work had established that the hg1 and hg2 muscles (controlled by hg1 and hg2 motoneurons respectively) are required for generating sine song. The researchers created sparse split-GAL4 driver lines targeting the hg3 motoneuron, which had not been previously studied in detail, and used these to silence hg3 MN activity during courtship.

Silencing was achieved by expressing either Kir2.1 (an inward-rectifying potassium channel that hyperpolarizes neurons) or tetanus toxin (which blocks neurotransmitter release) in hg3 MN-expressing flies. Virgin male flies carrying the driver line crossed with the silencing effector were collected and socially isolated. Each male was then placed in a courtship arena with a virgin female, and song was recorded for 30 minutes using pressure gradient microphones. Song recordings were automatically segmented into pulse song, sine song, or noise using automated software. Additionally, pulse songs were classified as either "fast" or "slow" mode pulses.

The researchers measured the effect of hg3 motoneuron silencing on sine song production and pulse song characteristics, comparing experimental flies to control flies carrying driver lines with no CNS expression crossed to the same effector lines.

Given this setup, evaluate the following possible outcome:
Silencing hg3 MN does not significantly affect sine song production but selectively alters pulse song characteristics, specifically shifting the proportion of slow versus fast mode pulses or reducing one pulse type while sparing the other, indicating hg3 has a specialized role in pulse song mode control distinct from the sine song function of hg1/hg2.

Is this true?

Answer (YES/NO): YES